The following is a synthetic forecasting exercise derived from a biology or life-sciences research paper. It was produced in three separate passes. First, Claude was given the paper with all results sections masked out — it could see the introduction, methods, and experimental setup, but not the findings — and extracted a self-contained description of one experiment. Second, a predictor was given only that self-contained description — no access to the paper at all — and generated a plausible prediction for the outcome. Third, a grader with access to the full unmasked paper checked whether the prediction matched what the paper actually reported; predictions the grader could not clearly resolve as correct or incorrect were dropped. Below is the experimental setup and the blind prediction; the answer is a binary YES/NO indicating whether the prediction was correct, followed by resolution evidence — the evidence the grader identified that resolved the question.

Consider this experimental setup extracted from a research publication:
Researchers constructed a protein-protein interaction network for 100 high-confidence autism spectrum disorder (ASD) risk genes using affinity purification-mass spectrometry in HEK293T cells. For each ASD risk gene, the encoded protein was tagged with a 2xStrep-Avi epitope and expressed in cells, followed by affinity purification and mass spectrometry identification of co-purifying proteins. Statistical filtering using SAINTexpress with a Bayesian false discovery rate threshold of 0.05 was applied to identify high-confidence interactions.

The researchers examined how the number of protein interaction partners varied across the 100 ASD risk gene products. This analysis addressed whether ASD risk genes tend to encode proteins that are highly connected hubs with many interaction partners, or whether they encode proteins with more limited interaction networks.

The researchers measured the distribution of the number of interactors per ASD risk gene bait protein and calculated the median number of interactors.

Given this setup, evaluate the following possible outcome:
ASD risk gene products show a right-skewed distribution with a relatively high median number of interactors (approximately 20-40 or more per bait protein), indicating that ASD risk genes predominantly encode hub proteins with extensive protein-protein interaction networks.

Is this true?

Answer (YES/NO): NO